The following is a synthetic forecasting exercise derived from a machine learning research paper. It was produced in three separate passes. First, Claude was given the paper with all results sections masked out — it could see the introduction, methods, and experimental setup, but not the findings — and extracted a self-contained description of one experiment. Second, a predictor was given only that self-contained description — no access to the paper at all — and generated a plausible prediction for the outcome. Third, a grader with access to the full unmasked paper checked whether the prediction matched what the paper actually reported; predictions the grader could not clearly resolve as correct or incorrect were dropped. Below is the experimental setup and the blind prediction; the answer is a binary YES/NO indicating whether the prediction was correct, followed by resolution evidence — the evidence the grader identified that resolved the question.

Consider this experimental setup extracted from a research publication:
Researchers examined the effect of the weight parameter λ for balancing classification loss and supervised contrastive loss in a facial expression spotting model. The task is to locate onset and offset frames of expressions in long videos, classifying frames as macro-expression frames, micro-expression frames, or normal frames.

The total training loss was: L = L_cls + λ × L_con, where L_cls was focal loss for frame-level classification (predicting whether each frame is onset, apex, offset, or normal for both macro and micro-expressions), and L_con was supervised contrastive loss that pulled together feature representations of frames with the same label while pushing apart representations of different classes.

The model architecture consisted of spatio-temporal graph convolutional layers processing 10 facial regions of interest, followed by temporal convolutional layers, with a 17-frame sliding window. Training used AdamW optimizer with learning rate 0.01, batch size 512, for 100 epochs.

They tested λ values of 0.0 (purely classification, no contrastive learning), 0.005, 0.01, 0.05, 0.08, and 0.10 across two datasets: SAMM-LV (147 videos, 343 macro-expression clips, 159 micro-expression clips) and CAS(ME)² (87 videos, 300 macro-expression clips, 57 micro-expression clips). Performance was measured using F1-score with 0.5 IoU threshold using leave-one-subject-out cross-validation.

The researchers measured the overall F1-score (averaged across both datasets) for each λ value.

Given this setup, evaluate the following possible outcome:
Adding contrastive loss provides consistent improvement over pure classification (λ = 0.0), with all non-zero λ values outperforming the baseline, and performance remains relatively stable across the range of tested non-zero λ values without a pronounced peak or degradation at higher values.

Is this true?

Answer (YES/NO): NO